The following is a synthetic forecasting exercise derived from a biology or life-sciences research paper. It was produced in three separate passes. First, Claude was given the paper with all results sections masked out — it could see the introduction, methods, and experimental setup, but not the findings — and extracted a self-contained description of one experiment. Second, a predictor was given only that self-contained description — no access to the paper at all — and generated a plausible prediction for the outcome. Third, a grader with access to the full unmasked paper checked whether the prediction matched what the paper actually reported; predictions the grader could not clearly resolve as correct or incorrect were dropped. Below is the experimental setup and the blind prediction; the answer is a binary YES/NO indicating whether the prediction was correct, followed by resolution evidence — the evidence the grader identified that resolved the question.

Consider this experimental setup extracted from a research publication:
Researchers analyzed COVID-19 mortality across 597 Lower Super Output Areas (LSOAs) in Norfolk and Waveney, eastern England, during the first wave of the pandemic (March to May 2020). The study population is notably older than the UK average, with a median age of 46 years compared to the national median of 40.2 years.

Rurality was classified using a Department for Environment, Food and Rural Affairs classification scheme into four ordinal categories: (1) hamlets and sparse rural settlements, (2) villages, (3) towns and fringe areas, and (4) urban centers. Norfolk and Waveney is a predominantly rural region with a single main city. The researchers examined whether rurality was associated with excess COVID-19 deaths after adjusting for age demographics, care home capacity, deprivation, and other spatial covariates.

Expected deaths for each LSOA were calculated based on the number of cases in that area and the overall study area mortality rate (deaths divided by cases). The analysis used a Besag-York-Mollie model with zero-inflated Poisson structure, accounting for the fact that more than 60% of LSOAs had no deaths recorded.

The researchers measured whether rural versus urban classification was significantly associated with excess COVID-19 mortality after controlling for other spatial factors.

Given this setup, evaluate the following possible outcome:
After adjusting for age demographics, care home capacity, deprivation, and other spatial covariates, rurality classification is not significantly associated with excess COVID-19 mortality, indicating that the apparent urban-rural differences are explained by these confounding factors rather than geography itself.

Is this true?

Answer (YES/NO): YES